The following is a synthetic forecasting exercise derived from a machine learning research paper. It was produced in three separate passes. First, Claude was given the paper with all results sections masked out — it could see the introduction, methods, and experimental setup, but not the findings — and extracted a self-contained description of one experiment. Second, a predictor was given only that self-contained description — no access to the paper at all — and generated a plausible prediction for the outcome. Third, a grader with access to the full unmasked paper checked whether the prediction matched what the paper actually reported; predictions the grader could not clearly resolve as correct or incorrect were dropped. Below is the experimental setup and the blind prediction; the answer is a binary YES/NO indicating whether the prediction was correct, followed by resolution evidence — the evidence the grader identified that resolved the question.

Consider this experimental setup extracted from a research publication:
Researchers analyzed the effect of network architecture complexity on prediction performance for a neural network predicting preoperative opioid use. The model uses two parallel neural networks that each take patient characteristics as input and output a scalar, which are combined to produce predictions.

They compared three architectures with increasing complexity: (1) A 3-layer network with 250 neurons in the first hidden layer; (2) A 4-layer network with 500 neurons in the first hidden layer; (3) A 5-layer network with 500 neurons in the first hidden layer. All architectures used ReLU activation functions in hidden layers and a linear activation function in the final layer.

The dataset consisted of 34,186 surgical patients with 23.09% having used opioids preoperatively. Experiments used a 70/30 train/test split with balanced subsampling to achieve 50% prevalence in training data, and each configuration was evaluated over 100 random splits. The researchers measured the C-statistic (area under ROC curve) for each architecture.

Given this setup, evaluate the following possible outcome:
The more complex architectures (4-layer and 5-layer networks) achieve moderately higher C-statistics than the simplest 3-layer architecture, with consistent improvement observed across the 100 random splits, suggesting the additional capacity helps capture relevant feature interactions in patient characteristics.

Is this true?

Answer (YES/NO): NO